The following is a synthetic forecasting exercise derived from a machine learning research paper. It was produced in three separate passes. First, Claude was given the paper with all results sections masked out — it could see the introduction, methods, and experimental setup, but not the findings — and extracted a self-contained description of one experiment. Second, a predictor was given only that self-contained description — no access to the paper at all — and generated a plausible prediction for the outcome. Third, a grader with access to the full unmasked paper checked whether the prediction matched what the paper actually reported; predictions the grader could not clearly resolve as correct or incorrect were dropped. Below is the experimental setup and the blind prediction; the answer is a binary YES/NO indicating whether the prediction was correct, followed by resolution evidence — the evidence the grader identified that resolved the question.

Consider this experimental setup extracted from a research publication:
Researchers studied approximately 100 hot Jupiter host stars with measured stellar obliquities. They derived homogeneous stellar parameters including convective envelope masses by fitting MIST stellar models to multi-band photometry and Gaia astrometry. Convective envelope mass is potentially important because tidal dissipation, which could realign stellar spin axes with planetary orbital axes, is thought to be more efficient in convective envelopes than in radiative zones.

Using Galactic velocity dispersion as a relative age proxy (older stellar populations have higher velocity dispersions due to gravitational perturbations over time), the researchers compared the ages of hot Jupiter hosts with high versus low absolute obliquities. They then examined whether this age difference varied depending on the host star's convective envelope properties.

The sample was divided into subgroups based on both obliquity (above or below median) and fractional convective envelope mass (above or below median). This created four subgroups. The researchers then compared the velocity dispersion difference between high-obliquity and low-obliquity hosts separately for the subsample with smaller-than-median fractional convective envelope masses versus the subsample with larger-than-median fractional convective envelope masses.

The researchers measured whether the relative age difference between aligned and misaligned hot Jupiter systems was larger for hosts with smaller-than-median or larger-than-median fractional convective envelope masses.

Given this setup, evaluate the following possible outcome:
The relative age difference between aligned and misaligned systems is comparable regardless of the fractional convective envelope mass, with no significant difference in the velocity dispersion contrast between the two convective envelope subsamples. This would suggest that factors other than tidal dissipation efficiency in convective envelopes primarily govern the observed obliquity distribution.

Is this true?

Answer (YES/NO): NO